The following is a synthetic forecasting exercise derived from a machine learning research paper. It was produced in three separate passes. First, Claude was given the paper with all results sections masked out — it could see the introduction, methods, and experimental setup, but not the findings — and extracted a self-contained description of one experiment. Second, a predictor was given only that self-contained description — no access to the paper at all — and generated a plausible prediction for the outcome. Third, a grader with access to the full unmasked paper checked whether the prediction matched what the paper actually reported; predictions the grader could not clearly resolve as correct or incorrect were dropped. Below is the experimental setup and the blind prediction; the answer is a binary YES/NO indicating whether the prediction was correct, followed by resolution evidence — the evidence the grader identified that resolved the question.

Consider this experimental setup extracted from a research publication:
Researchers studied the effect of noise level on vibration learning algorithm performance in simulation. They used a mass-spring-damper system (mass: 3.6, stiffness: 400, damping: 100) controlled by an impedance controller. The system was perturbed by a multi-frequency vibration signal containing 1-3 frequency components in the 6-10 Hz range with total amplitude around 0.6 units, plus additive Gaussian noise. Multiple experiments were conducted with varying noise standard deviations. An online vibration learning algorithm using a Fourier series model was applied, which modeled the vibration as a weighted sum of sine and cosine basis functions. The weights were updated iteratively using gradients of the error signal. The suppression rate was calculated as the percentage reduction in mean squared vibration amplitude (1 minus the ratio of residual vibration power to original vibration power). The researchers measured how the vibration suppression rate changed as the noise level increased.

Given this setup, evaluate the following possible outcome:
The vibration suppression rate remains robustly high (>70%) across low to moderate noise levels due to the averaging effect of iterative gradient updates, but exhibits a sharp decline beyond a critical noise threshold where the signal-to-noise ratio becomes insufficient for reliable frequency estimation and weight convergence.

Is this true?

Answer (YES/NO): NO